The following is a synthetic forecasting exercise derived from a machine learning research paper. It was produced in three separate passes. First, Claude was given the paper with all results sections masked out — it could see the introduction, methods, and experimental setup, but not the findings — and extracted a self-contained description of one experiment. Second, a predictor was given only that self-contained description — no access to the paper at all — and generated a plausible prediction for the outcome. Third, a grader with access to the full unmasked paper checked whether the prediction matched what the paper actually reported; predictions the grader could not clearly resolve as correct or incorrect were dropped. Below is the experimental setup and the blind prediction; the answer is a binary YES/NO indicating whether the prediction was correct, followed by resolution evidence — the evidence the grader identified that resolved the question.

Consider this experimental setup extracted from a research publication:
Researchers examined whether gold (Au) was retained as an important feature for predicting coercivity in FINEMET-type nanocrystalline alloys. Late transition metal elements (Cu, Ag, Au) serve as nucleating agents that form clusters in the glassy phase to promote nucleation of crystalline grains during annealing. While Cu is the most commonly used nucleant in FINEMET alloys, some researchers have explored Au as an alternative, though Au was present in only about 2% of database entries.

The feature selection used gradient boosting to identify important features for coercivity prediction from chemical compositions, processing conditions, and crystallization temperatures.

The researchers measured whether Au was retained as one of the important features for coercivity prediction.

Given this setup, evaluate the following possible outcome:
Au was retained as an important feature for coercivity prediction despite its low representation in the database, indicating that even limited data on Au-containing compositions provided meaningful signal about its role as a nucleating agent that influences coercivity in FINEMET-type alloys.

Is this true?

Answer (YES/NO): YES